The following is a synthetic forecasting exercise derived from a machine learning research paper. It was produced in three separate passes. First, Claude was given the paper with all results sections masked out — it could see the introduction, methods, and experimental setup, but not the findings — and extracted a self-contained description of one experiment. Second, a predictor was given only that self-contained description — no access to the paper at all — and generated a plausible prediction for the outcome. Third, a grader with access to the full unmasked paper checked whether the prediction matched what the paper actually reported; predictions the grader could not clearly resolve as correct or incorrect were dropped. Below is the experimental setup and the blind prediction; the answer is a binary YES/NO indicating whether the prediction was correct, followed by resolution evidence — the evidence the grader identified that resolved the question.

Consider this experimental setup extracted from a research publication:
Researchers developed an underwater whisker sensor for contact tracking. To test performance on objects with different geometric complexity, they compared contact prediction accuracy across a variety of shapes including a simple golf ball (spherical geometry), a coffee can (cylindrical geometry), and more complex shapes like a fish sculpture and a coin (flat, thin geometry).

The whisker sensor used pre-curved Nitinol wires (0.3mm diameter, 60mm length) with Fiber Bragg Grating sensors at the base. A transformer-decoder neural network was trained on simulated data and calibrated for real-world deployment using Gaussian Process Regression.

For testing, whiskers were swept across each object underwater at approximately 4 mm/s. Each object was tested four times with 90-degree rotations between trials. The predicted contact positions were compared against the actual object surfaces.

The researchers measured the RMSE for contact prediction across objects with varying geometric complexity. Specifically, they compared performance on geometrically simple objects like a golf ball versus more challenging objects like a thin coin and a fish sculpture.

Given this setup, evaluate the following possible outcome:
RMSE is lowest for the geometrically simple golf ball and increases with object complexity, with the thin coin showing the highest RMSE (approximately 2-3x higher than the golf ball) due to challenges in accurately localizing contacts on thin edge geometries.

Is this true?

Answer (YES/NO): NO